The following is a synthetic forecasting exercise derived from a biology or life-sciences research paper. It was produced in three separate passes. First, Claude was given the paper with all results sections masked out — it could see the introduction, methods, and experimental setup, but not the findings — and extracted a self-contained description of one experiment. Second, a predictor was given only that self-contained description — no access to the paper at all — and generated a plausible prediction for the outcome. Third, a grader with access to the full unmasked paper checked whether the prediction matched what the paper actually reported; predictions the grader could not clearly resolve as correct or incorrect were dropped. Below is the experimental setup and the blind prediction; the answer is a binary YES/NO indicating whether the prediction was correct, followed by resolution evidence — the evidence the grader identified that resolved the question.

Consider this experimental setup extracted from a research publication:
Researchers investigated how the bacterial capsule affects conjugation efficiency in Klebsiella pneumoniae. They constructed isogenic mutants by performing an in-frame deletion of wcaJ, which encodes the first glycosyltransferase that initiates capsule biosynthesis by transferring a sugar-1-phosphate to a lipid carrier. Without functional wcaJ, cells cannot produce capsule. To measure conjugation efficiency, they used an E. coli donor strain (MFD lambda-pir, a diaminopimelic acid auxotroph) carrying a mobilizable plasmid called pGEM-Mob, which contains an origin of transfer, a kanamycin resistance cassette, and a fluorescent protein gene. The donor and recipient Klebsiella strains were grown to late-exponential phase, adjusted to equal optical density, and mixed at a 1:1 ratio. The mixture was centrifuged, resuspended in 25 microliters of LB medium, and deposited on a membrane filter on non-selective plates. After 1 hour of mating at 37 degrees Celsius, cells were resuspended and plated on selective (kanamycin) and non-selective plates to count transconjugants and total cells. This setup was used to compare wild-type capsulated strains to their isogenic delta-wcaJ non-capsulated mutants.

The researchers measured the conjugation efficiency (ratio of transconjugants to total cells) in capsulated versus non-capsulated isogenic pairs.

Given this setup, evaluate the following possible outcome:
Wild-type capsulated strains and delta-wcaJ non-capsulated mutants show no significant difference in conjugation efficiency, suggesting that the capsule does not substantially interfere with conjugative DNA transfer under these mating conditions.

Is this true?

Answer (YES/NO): NO